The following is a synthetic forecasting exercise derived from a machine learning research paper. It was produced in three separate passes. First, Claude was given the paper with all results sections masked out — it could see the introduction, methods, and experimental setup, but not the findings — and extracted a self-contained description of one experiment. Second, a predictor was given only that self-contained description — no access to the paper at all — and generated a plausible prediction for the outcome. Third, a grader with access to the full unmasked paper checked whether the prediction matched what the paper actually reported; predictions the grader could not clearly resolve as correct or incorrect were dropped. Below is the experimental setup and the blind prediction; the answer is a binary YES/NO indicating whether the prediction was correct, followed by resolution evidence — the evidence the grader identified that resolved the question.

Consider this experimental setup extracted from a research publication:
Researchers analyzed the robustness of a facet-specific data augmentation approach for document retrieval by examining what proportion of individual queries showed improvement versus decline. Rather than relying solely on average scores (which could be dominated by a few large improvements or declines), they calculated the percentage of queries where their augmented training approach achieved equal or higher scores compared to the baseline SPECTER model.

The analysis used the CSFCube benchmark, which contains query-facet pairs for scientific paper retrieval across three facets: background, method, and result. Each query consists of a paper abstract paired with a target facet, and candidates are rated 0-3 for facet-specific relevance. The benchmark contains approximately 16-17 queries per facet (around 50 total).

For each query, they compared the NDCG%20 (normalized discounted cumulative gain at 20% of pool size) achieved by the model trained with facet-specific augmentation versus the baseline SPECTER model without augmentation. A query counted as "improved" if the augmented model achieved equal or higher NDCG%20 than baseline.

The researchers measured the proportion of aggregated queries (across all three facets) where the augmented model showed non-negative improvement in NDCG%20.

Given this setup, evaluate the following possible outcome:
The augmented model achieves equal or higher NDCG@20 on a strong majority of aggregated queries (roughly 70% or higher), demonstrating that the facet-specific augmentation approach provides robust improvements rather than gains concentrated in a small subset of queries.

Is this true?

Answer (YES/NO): YES